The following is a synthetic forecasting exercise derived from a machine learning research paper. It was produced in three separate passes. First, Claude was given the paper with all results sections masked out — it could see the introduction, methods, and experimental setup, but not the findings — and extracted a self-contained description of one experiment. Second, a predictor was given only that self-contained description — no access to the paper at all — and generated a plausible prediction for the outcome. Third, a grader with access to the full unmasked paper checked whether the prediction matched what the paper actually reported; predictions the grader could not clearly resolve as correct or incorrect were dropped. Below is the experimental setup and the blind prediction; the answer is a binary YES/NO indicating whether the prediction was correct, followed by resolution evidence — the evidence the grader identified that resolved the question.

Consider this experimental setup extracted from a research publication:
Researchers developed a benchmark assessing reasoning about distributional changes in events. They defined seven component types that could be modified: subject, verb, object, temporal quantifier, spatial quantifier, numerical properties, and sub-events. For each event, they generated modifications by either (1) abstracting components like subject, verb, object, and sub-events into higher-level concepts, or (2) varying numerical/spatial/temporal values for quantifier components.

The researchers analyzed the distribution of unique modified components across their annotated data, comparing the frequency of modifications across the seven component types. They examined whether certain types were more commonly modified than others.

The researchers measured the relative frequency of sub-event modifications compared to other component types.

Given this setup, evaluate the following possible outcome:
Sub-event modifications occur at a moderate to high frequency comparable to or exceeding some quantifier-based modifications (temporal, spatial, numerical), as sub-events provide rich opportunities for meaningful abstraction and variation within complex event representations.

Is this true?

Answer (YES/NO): NO